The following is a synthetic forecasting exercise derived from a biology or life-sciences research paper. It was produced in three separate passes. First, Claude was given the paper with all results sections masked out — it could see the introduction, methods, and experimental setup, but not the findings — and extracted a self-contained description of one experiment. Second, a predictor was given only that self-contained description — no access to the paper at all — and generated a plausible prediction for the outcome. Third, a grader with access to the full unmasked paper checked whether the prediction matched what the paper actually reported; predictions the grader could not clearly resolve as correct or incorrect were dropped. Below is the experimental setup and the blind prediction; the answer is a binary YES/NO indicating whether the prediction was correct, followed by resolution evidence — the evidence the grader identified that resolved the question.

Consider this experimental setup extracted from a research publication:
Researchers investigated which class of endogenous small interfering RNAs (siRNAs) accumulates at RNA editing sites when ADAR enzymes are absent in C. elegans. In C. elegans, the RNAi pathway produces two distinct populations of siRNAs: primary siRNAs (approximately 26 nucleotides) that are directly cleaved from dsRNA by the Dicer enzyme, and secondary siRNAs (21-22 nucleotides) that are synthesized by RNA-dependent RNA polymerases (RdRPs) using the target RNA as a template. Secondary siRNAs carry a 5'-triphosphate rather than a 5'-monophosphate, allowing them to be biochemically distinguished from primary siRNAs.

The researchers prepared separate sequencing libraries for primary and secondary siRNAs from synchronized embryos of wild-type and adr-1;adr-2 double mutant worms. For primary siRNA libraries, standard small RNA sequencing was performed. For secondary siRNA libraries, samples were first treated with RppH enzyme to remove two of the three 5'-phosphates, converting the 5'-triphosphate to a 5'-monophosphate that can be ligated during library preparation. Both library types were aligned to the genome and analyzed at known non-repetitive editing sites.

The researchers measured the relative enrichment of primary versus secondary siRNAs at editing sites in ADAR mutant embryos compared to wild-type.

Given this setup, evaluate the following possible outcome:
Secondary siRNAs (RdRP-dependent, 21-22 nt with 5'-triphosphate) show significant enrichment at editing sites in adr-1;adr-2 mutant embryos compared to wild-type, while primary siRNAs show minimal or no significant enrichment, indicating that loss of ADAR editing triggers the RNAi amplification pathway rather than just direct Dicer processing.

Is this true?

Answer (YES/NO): NO